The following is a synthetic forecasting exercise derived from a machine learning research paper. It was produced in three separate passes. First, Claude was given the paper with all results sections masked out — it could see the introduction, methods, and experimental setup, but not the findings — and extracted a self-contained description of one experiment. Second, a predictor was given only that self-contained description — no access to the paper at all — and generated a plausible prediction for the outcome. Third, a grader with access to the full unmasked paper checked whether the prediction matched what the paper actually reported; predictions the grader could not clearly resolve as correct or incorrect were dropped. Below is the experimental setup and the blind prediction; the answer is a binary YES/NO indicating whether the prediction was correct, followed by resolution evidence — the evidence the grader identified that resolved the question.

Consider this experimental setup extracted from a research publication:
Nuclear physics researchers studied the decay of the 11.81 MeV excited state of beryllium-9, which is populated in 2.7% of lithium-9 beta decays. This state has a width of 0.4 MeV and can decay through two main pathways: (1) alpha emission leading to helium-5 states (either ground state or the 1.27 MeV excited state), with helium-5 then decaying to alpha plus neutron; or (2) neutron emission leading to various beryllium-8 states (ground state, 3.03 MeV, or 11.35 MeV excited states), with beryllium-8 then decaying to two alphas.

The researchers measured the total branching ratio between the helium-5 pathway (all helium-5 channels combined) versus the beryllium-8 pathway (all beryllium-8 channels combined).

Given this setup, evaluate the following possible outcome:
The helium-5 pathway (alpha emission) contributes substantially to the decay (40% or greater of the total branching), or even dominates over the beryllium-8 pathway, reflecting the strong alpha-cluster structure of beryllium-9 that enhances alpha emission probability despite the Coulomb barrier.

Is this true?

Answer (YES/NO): YES